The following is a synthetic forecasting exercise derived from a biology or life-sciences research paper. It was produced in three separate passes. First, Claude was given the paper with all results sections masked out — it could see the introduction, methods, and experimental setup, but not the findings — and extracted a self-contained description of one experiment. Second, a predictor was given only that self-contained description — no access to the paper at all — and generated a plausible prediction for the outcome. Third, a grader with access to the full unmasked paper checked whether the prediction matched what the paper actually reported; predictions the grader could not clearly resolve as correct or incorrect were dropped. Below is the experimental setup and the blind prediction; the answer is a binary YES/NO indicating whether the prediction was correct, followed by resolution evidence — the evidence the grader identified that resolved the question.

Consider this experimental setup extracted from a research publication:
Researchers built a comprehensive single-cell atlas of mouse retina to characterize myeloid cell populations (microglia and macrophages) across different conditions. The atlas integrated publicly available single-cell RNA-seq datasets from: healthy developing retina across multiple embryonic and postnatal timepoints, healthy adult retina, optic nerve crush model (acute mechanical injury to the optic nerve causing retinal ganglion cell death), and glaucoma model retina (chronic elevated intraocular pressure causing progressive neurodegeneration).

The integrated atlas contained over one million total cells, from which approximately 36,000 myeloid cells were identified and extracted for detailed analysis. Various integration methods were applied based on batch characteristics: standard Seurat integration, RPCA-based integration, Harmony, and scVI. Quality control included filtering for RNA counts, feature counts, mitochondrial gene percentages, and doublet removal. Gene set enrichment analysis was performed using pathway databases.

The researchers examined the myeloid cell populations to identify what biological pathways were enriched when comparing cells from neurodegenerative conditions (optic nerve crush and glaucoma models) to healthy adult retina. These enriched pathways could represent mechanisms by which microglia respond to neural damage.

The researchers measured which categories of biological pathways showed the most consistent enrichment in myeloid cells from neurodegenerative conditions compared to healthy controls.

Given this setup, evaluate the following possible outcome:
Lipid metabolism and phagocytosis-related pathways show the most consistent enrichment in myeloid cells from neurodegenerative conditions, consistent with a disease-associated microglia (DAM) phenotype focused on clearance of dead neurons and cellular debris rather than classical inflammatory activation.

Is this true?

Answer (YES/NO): NO